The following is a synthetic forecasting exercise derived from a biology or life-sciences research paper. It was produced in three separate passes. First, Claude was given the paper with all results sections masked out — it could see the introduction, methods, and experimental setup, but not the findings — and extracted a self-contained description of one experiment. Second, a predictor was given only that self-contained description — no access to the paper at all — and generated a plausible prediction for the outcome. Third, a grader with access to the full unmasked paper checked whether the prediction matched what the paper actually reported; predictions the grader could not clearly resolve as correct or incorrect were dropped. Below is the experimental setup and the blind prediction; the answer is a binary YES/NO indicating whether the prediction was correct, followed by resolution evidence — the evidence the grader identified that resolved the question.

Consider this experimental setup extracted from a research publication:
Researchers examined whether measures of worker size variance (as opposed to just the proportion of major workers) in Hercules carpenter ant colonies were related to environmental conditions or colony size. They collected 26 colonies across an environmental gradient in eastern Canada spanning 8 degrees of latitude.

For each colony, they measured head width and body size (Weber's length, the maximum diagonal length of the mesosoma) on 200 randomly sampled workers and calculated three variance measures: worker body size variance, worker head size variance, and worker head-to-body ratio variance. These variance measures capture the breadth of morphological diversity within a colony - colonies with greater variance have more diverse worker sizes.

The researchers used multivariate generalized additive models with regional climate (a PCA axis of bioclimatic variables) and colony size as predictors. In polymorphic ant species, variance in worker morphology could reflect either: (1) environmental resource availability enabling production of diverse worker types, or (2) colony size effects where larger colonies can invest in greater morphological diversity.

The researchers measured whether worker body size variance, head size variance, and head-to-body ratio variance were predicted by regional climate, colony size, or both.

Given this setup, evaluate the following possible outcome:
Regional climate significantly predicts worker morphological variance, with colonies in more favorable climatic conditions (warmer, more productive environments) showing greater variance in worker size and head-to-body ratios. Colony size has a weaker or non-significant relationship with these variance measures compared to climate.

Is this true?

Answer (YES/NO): NO